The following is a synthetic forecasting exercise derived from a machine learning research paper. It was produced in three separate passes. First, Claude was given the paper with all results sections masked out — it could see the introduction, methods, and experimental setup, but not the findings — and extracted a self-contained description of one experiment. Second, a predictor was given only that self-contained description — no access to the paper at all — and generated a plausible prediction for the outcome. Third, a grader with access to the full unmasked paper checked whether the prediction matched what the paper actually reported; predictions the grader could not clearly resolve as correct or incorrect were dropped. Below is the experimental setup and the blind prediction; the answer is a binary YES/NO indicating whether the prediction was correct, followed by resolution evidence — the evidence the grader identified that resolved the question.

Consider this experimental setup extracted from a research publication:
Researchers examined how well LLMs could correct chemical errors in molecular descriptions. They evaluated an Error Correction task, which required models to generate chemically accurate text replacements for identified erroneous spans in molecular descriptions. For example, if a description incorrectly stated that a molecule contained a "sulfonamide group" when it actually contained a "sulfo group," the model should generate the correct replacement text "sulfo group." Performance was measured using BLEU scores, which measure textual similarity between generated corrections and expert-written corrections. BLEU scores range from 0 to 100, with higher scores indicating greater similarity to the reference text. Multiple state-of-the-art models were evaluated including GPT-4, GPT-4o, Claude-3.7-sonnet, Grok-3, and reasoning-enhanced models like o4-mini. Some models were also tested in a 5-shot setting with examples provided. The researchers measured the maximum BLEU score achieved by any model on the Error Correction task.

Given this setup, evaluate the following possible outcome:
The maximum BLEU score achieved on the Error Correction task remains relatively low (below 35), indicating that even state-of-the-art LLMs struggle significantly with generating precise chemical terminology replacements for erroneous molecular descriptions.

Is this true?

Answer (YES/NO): YES